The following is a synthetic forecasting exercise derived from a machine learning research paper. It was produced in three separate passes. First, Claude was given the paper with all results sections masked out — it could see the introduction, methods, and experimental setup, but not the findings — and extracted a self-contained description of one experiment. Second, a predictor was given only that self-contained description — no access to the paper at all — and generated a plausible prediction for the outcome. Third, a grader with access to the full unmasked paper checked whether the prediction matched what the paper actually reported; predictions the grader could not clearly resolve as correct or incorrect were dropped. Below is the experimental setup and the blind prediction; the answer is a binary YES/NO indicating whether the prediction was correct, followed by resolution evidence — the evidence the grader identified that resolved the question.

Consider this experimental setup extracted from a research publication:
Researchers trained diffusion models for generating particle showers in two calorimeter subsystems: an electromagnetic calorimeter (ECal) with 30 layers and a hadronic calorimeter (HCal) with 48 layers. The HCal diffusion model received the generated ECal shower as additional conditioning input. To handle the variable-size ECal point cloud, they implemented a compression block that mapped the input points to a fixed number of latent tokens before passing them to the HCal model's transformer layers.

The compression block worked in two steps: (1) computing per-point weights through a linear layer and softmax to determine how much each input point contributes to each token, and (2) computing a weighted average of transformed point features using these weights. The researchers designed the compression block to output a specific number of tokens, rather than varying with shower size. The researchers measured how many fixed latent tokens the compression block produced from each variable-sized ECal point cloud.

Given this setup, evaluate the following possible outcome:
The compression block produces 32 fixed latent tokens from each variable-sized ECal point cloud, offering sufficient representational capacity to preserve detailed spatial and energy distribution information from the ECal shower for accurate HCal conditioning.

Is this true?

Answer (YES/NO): NO